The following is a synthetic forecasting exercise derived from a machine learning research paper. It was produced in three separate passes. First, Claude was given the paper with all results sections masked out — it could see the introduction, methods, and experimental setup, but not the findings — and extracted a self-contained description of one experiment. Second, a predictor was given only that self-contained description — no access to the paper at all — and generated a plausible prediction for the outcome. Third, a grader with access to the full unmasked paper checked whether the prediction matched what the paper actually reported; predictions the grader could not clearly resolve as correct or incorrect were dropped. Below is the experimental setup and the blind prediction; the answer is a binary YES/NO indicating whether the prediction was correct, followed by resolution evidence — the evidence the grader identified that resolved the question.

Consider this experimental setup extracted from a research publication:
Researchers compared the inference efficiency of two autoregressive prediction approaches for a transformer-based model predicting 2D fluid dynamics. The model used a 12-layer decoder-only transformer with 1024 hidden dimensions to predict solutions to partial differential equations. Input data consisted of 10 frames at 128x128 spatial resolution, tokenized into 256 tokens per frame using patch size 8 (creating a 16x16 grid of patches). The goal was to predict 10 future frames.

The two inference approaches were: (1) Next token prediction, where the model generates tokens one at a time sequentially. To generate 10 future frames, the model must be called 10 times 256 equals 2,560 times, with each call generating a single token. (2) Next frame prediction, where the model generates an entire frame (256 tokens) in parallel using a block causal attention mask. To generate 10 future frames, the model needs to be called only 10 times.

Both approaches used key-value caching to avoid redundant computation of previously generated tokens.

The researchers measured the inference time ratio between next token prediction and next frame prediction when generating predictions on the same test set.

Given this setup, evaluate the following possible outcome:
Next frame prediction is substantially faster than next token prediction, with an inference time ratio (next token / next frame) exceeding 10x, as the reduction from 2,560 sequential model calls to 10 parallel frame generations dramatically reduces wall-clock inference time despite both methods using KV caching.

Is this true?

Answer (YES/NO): YES